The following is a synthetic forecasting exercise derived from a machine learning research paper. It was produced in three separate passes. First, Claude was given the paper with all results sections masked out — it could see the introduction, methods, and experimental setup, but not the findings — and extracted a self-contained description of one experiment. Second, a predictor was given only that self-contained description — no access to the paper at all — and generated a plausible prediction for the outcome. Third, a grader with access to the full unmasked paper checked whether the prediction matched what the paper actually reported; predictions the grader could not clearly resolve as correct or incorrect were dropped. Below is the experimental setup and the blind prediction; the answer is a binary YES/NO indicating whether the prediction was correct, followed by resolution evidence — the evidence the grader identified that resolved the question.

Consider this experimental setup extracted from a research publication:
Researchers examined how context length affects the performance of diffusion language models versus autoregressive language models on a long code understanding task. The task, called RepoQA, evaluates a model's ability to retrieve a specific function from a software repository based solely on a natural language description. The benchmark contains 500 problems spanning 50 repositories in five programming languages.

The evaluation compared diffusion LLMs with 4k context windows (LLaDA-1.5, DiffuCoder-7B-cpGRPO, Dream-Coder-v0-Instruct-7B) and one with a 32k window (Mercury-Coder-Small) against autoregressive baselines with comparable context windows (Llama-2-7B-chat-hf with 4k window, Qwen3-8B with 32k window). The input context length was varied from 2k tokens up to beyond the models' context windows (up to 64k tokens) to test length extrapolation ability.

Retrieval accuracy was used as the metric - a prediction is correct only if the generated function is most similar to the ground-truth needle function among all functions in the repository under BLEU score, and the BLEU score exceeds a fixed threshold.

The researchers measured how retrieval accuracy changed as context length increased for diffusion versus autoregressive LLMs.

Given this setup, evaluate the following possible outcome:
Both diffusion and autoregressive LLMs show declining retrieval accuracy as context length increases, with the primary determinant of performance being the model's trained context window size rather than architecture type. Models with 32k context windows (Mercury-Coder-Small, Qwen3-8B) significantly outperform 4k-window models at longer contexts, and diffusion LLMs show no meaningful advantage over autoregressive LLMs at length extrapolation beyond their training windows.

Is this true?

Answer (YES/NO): NO